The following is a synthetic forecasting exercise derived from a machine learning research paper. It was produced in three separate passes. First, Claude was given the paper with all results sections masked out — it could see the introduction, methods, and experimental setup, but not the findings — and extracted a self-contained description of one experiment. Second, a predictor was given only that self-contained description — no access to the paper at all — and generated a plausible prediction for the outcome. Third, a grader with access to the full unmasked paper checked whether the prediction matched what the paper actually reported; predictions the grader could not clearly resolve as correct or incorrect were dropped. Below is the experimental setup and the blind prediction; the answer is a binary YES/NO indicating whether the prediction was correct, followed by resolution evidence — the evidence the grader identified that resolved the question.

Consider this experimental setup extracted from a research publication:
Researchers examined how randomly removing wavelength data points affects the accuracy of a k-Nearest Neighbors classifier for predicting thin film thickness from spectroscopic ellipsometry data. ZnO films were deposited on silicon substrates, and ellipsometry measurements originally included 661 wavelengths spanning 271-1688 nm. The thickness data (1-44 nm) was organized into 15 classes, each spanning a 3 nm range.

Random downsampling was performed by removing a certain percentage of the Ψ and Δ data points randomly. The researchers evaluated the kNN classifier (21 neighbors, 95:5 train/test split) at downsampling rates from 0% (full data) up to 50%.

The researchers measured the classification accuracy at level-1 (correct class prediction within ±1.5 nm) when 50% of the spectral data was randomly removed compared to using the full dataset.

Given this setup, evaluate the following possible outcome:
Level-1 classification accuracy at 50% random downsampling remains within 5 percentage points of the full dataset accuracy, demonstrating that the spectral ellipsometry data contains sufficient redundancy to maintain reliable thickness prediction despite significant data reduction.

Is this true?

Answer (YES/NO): YES